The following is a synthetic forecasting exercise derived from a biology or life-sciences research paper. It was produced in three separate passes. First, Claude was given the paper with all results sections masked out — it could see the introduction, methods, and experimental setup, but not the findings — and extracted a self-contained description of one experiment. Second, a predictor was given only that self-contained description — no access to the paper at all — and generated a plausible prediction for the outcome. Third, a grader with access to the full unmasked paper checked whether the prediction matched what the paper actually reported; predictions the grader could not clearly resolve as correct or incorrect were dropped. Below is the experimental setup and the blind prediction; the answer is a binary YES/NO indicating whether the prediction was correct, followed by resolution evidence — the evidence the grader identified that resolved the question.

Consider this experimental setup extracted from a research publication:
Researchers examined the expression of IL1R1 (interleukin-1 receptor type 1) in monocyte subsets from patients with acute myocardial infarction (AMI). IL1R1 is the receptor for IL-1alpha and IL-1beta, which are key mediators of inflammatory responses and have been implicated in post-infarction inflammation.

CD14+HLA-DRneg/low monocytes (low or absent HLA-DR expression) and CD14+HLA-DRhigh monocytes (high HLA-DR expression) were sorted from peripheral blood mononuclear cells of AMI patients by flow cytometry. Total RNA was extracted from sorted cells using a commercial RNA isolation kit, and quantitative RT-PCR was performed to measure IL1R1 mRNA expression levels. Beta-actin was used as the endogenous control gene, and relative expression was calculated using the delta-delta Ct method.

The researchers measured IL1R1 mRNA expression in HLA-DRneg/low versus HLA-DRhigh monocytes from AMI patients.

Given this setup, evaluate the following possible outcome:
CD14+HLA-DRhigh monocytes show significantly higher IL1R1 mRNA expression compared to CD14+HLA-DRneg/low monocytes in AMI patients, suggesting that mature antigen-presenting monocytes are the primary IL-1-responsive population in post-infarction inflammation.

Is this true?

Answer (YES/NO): NO